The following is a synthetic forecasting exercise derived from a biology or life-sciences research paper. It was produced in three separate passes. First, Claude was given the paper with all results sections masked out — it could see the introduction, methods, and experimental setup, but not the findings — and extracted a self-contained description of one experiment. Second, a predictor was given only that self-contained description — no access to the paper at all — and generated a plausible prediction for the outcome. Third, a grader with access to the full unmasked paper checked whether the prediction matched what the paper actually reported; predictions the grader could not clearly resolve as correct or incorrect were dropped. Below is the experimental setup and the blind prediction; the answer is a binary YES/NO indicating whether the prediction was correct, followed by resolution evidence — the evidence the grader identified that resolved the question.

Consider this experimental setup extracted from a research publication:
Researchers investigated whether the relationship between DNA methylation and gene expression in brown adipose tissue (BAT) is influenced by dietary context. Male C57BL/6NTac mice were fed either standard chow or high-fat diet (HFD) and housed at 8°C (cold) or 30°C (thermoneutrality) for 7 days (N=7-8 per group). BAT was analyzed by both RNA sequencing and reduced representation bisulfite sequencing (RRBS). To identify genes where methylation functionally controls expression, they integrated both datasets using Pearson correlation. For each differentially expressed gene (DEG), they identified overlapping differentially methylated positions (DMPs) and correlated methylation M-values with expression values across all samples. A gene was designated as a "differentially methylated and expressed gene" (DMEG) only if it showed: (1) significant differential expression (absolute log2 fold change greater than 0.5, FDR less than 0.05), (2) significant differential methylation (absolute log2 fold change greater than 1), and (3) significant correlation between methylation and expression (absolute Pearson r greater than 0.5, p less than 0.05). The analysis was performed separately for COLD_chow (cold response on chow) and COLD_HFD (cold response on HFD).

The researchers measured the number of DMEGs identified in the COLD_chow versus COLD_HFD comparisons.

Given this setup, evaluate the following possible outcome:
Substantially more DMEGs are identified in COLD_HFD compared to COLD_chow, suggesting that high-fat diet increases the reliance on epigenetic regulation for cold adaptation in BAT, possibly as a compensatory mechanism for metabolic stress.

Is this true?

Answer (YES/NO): NO